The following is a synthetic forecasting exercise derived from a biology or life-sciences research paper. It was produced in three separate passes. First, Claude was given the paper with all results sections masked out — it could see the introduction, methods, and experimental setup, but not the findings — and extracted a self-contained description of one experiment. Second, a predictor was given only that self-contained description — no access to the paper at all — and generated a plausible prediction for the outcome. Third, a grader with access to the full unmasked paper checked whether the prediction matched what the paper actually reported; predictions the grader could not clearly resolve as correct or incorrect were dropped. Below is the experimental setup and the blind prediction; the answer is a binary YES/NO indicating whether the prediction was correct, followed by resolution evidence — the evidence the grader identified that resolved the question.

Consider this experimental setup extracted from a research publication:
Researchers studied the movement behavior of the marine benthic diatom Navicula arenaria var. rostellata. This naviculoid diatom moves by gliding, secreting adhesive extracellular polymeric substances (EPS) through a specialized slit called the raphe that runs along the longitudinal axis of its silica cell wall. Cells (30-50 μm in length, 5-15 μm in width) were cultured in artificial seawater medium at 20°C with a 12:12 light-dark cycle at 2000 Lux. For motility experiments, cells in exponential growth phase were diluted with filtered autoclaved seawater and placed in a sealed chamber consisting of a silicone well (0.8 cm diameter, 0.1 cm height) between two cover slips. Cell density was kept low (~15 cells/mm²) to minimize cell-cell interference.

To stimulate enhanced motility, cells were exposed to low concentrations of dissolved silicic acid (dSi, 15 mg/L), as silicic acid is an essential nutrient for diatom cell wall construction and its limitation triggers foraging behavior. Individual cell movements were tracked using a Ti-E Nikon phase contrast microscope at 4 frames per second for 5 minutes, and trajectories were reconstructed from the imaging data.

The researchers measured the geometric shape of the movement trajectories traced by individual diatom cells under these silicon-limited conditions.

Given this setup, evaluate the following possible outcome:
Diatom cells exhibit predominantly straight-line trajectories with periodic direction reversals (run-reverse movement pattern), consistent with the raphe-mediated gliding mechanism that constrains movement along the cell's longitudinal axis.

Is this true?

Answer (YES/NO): NO